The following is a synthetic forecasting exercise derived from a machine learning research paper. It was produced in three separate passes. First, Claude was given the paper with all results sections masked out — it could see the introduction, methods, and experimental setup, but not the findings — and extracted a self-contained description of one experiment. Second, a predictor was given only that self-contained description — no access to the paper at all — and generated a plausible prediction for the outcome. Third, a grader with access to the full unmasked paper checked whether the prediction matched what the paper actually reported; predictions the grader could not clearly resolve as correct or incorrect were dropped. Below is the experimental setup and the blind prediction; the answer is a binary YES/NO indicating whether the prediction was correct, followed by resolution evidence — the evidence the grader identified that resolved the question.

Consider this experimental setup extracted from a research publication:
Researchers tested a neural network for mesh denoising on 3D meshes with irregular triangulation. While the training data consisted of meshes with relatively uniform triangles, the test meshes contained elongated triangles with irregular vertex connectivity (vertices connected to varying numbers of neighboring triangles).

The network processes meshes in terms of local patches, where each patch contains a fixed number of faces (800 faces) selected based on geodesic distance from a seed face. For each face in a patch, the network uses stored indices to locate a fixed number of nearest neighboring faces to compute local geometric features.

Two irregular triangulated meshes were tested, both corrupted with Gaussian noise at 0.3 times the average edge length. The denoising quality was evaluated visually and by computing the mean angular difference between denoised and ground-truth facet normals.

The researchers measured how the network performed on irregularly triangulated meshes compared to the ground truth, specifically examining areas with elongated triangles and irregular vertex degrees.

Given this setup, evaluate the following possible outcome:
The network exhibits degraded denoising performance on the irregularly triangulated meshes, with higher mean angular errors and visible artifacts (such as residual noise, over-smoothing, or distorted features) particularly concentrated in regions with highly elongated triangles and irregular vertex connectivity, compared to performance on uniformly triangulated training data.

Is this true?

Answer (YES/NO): NO